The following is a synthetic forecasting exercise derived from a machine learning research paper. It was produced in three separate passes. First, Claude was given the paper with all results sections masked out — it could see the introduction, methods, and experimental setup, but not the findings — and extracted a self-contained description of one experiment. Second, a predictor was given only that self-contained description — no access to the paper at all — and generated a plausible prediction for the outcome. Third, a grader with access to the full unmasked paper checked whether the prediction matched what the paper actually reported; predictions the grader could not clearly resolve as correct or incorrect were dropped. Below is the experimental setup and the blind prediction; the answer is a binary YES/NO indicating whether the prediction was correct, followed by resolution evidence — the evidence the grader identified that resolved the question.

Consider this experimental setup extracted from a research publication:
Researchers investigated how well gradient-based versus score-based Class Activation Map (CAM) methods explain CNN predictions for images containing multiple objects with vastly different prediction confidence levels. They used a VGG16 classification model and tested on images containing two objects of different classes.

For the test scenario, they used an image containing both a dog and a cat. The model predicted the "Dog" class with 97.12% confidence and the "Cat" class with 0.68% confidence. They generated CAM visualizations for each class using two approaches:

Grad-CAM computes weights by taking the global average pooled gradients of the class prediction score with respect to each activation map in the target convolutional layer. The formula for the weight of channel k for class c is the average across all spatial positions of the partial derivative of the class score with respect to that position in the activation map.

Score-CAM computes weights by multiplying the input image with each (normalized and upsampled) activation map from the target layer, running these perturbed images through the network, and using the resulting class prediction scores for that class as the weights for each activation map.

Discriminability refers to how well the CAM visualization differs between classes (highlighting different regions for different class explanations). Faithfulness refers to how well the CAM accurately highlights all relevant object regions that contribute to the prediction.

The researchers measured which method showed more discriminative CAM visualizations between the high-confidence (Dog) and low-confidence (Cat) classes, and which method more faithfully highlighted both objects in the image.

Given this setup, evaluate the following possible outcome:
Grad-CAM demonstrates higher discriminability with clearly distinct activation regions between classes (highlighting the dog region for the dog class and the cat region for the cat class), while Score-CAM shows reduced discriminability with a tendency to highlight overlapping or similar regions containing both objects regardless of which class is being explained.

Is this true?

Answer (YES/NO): YES